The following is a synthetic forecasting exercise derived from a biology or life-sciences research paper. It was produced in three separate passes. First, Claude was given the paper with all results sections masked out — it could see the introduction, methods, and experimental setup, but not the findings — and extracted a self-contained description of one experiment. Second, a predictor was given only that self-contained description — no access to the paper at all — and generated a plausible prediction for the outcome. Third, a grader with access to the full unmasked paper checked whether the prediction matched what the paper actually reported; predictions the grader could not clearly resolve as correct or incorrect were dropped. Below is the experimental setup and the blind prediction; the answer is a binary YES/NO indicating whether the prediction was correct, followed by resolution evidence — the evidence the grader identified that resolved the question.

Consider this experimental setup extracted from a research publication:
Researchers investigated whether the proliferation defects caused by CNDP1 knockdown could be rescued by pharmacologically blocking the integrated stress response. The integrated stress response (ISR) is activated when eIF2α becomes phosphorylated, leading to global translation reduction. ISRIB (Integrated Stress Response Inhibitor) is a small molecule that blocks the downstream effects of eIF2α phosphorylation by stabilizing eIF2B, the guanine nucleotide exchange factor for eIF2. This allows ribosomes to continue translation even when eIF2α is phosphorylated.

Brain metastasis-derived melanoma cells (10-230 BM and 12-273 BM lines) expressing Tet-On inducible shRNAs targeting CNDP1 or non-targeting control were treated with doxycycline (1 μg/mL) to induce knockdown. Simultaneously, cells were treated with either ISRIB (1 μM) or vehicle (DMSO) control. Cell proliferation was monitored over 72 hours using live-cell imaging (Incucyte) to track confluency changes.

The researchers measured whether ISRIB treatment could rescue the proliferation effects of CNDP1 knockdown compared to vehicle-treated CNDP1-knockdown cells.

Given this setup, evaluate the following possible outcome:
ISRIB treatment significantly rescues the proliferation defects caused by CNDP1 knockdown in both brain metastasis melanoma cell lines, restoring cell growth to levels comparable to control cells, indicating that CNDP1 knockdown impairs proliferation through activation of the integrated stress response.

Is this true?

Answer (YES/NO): NO